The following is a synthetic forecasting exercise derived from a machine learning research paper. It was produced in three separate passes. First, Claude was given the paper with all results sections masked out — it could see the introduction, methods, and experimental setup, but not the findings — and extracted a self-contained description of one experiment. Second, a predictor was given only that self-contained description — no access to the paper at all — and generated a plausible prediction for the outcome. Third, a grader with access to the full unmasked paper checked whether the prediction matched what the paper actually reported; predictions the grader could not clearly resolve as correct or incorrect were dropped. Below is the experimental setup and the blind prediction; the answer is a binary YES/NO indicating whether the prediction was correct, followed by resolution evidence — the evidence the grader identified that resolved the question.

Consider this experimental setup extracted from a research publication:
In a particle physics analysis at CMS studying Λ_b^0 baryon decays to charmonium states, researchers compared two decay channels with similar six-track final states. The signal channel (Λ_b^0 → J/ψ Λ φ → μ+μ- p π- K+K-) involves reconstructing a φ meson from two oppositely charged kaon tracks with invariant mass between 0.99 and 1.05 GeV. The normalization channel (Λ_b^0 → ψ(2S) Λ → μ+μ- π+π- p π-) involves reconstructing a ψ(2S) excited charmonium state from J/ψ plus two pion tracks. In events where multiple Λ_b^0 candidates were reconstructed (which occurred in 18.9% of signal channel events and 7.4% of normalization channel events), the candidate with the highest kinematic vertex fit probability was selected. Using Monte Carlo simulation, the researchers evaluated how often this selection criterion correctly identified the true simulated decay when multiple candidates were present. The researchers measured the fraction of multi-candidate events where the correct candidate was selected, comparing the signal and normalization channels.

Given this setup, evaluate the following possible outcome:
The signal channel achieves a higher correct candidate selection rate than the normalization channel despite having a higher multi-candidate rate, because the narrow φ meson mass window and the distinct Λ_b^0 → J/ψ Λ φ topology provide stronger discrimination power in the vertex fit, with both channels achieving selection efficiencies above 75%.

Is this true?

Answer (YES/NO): NO